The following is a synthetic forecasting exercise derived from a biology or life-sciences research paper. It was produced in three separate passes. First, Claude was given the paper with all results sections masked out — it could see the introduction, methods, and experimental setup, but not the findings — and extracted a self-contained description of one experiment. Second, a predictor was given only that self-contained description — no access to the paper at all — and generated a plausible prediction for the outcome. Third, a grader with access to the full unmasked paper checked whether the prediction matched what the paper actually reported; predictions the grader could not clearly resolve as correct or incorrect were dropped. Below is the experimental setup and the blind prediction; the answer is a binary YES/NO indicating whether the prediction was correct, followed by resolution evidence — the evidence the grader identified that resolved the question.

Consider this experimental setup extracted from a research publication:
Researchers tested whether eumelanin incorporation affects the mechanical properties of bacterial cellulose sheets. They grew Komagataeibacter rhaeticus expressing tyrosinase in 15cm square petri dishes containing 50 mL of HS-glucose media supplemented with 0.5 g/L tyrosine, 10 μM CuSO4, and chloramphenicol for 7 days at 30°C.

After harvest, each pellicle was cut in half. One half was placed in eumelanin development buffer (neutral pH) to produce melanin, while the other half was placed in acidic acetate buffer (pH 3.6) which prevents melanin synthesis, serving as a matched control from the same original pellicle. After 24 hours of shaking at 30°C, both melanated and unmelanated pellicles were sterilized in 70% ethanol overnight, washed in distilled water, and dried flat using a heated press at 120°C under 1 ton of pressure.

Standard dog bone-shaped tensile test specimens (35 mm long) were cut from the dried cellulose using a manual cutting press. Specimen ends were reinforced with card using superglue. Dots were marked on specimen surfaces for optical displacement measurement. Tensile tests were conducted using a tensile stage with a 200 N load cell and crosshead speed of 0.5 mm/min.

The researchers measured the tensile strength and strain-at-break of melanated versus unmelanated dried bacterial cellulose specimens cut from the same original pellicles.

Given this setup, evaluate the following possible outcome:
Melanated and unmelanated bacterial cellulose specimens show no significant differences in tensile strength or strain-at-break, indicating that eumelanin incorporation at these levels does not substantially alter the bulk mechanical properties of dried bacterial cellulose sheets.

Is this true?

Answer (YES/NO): YES